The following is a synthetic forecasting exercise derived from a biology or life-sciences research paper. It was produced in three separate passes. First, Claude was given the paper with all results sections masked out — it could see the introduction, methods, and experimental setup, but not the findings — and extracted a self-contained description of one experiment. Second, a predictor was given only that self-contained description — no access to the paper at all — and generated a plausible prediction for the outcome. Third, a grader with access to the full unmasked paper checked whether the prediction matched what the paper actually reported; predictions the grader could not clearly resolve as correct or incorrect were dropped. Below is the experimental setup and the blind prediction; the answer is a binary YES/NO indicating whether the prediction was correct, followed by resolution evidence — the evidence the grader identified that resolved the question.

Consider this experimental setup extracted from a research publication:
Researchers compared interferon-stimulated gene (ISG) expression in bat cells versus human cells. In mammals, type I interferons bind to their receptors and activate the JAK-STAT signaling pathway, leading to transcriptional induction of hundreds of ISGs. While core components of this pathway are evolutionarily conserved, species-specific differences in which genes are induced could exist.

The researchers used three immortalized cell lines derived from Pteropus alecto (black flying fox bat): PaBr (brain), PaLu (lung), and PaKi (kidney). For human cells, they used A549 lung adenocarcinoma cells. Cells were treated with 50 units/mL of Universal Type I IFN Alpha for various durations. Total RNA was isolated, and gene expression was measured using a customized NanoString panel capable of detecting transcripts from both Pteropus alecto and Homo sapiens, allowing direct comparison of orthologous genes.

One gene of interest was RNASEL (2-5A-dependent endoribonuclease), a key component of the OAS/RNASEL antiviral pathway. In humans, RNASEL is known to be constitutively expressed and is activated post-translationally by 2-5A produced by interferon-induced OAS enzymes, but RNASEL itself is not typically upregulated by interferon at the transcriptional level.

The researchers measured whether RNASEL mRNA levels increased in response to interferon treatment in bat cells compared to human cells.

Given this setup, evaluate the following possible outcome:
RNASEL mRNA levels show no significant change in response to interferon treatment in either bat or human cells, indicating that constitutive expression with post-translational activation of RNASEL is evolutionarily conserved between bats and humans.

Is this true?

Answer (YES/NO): NO